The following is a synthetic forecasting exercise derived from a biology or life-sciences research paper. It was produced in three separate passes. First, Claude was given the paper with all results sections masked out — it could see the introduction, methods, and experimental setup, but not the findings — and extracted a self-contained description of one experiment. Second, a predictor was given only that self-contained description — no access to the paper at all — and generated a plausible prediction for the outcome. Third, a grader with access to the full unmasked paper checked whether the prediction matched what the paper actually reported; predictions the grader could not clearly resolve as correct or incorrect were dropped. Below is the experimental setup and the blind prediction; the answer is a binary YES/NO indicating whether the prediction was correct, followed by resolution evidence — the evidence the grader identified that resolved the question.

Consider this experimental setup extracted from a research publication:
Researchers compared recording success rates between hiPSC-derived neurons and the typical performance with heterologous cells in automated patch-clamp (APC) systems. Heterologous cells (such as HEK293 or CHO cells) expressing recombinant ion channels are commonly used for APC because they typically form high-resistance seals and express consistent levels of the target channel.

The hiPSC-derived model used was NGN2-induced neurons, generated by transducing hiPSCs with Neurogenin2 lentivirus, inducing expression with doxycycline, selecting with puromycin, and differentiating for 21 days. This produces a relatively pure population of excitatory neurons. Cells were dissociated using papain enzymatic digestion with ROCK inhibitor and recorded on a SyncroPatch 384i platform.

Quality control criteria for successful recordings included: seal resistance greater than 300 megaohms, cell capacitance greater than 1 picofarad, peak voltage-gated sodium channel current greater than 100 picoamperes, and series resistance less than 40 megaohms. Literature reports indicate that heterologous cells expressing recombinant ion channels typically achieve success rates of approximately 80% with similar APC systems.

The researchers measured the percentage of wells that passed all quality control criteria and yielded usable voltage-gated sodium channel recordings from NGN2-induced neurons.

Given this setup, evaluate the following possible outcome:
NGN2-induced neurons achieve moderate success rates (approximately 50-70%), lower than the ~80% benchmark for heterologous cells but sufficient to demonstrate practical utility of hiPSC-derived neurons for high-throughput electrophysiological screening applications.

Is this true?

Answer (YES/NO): NO